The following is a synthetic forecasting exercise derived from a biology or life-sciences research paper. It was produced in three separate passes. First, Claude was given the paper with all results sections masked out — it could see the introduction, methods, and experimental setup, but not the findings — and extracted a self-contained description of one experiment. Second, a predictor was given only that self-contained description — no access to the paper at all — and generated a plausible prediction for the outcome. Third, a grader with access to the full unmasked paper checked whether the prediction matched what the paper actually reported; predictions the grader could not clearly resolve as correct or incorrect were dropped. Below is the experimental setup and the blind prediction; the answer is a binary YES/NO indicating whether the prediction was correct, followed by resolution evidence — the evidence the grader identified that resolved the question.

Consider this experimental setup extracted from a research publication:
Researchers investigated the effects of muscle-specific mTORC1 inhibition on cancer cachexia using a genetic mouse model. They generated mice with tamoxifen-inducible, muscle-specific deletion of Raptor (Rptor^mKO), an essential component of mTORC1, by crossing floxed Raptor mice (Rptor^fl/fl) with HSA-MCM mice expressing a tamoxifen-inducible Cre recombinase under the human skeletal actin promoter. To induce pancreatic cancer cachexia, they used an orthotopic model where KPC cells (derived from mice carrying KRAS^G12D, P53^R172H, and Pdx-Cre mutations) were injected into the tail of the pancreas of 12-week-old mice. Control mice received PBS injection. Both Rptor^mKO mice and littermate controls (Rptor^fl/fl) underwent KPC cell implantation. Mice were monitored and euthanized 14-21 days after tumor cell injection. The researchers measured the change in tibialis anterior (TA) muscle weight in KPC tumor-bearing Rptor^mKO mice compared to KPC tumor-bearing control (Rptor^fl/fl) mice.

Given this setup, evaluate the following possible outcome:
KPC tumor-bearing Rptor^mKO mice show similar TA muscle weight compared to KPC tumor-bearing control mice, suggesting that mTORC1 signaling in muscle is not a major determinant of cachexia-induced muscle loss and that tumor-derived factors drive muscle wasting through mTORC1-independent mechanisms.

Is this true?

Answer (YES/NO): NO